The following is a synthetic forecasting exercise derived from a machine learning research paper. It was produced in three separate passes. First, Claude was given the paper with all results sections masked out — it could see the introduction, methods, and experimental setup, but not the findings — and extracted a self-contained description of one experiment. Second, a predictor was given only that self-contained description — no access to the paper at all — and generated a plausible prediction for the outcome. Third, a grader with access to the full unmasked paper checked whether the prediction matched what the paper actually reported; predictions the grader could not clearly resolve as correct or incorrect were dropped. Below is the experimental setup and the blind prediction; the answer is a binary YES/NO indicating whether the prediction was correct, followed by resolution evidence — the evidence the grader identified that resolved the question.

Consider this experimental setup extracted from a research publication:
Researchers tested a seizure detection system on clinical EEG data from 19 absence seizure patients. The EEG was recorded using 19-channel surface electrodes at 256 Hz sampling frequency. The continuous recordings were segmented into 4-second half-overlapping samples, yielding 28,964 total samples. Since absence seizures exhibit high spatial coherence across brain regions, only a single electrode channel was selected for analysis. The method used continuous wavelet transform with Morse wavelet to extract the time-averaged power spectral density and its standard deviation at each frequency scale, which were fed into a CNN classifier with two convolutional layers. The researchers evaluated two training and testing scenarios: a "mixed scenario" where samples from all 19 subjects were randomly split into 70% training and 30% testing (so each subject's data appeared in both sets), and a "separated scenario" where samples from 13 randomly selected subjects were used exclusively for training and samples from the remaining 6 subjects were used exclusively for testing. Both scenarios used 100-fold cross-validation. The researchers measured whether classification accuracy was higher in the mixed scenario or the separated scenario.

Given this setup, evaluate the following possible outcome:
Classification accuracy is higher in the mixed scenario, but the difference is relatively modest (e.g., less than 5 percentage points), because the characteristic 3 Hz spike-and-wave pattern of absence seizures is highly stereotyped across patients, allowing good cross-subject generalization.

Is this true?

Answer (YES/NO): YES